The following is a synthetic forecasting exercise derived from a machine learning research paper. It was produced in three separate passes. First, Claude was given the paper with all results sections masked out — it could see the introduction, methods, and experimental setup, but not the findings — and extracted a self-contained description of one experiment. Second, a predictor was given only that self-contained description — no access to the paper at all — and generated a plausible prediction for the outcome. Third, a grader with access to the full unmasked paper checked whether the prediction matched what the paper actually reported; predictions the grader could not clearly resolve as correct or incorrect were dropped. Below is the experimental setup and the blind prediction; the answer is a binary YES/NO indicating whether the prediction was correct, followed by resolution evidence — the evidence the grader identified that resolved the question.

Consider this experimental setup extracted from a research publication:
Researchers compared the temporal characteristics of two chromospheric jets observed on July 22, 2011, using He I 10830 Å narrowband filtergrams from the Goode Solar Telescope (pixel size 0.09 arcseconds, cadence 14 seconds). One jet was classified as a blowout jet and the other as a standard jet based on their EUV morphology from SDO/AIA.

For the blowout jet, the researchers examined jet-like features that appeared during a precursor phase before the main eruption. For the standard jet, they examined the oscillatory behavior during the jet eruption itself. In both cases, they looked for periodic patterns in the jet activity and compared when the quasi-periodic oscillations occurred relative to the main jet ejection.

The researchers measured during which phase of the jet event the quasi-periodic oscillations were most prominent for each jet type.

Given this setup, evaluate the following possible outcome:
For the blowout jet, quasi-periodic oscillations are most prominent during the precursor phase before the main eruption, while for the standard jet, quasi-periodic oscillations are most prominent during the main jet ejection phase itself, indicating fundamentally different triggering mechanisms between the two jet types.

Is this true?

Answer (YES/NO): YES